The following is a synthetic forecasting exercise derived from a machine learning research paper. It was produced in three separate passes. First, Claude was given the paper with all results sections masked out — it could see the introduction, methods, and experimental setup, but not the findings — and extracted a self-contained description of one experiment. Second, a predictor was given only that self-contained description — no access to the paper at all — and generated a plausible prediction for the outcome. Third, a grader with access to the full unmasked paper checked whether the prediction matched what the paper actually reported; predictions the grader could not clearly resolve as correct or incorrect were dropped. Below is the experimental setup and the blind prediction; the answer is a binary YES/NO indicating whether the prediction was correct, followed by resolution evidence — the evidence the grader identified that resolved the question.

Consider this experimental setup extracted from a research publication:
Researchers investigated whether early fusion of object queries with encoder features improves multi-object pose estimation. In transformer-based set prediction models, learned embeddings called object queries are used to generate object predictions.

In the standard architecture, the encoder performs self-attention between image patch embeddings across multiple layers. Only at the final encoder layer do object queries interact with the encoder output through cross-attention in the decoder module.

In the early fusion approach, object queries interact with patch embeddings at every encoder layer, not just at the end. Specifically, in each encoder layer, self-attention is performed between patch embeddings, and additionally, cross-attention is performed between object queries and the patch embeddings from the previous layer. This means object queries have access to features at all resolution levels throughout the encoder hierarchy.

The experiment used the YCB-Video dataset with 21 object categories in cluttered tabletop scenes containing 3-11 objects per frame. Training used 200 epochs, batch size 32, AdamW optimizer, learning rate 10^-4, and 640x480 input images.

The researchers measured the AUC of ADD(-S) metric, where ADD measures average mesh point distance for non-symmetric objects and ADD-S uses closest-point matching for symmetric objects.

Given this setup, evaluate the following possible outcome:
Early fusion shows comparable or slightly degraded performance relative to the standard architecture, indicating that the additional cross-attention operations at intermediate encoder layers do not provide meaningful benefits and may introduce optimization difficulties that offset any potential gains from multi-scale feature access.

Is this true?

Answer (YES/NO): YES